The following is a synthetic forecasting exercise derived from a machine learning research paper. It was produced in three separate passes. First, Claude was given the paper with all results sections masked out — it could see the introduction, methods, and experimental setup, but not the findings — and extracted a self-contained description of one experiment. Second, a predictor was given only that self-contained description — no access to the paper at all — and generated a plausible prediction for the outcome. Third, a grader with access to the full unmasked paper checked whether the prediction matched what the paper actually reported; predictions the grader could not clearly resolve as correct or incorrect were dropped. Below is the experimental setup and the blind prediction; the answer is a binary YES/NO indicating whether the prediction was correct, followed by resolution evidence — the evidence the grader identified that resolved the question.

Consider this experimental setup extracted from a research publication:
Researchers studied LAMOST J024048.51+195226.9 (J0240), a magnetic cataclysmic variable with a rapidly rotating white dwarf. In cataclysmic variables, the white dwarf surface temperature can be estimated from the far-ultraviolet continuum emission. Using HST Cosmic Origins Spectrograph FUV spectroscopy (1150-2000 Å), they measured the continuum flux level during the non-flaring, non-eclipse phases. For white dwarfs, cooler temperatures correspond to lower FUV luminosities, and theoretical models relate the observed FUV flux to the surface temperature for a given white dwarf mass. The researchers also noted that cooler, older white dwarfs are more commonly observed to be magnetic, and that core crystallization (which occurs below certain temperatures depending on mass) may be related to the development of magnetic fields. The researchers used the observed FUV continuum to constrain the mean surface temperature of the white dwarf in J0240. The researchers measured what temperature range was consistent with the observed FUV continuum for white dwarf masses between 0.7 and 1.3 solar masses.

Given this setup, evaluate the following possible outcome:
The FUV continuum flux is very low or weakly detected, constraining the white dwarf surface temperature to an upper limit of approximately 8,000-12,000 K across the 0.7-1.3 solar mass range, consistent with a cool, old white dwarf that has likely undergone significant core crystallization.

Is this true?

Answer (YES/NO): NO